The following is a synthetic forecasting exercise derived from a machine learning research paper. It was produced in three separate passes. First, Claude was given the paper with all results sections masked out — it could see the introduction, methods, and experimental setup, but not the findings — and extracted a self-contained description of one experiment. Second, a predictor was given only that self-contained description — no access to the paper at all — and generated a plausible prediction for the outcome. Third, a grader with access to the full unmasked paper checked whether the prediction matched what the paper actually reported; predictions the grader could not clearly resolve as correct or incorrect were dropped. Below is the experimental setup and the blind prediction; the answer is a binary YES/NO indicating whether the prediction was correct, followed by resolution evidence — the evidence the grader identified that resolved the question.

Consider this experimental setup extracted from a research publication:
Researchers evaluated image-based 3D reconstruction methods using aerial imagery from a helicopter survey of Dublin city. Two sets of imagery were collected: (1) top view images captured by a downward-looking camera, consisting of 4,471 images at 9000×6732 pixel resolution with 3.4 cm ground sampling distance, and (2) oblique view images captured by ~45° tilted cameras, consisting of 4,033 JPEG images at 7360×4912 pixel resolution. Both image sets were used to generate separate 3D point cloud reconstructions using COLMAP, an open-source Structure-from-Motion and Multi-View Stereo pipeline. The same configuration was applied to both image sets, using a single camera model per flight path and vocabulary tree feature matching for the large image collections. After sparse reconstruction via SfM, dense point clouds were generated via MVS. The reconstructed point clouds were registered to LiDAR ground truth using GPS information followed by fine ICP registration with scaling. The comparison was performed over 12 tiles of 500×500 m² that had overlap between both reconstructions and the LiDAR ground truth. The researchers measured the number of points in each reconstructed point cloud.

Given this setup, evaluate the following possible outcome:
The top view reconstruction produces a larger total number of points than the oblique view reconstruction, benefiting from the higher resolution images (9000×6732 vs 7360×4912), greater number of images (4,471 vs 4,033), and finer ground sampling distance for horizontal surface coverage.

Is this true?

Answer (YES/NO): YES